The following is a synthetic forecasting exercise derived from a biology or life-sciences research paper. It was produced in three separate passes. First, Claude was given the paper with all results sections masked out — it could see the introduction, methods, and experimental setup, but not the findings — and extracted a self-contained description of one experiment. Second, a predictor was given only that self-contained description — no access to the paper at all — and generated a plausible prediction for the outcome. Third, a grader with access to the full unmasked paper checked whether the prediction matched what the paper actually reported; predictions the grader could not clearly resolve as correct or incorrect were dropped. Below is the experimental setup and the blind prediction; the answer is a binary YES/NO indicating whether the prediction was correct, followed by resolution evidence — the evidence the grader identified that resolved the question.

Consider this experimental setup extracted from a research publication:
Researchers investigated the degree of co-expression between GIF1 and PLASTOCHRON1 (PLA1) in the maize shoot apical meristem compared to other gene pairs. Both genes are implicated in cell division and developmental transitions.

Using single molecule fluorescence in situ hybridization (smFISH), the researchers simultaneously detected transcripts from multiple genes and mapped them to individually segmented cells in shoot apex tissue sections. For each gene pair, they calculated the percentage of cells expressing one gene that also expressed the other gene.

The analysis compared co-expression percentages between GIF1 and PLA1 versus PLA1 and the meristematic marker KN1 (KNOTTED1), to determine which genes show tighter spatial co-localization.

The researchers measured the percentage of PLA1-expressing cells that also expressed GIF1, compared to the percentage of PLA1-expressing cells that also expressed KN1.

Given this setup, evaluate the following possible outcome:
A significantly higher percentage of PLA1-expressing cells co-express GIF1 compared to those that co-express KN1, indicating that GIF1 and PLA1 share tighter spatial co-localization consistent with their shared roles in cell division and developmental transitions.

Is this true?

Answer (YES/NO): YES